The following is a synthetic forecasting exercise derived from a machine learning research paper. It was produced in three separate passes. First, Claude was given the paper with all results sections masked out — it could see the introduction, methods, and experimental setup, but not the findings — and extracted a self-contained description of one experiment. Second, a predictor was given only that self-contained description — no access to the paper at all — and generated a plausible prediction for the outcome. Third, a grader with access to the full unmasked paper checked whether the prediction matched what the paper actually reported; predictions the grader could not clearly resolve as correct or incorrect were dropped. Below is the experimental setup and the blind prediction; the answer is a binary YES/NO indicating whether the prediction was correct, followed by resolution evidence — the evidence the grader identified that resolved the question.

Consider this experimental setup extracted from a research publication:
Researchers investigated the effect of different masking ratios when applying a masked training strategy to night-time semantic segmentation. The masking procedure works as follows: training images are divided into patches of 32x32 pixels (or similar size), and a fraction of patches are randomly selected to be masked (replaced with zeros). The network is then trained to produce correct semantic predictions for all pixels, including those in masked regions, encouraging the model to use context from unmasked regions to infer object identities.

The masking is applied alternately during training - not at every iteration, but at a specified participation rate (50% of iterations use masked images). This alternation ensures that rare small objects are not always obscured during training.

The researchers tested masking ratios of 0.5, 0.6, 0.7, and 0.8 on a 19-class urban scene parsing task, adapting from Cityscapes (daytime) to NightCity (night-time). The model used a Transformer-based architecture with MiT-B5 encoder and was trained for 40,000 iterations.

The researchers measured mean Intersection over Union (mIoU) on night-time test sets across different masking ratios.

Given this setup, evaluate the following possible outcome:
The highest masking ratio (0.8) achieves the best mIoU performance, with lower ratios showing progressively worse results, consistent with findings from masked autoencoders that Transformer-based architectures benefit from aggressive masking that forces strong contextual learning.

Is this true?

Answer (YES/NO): NO